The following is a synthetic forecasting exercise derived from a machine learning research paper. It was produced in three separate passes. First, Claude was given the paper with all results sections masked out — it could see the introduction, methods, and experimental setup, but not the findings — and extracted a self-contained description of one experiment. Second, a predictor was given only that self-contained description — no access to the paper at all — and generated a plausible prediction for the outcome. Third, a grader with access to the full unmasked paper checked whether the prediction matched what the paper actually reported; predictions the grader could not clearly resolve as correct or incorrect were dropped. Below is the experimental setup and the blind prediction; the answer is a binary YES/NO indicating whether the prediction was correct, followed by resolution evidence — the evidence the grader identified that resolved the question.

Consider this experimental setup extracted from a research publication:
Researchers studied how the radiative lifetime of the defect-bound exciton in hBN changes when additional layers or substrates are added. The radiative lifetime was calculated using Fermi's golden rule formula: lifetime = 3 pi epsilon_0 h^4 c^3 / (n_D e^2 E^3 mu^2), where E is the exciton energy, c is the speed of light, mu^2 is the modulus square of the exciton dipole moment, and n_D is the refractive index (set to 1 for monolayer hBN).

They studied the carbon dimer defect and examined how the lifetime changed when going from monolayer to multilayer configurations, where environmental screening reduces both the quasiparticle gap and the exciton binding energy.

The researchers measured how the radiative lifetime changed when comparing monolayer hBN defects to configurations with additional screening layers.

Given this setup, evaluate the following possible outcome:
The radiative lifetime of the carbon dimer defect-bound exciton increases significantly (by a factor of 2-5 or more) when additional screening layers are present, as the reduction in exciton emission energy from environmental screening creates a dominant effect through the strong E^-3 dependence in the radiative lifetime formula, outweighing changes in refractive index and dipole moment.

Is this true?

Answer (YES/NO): NO